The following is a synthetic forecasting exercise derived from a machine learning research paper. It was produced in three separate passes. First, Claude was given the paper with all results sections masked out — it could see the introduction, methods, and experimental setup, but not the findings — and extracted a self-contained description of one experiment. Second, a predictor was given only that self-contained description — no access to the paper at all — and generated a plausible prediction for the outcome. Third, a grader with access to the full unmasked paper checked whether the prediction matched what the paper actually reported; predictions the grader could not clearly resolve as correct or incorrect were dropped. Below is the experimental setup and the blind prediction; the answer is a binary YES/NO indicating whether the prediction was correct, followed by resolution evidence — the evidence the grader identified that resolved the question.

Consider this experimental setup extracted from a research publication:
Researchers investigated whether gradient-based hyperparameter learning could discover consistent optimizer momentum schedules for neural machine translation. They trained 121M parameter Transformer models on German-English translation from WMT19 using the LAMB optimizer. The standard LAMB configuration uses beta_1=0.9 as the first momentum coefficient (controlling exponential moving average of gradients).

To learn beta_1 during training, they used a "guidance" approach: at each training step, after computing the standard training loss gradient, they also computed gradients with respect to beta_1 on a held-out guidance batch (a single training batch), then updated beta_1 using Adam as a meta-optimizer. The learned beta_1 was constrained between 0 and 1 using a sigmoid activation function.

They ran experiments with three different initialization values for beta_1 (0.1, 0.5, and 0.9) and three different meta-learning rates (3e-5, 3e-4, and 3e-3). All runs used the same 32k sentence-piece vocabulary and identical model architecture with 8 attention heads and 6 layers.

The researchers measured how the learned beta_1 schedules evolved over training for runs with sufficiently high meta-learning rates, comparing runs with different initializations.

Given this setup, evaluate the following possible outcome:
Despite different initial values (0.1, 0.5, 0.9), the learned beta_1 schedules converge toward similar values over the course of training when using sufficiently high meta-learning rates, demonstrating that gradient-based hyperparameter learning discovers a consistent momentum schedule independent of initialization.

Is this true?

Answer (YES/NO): YES